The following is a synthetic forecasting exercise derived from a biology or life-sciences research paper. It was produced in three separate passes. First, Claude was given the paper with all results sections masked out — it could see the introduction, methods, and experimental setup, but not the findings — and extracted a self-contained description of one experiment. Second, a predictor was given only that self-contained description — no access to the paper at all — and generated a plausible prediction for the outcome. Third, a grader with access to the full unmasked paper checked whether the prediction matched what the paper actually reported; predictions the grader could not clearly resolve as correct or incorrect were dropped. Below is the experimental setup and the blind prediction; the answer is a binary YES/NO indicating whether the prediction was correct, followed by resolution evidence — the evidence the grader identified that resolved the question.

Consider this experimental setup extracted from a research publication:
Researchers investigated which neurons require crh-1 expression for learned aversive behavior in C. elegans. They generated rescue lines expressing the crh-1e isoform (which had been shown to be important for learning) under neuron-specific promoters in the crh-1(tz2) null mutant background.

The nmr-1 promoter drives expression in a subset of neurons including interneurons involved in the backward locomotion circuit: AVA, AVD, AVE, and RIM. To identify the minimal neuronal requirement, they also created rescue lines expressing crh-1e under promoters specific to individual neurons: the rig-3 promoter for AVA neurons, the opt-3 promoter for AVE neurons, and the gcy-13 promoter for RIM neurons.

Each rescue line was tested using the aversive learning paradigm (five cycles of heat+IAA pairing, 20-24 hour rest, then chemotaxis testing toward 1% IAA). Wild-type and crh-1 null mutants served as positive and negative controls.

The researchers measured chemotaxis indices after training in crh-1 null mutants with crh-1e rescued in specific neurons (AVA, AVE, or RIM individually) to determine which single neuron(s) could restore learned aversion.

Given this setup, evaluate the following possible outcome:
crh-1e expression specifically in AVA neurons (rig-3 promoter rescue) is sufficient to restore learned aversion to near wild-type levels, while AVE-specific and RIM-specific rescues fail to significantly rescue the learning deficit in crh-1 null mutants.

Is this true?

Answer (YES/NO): NO